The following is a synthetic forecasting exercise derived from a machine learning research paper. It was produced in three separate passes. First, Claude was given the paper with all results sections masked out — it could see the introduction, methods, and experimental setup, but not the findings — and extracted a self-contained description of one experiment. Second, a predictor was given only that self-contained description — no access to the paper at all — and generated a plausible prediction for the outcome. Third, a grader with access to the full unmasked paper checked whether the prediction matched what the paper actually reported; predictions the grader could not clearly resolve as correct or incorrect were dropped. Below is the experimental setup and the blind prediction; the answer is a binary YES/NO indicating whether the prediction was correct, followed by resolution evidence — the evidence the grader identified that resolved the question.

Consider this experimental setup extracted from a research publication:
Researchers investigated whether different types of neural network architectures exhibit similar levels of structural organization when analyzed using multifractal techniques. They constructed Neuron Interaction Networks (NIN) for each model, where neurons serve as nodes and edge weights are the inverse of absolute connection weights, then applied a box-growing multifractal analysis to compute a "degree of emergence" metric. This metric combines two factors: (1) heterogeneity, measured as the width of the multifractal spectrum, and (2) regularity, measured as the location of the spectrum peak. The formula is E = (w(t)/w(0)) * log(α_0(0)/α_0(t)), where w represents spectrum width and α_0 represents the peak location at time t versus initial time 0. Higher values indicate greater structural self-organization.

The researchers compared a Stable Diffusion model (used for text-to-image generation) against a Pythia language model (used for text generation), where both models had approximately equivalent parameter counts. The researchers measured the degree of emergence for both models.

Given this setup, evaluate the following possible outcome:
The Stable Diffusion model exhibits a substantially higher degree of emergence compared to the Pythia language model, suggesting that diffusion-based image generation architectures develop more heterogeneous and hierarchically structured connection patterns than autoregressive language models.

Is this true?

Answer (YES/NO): NO